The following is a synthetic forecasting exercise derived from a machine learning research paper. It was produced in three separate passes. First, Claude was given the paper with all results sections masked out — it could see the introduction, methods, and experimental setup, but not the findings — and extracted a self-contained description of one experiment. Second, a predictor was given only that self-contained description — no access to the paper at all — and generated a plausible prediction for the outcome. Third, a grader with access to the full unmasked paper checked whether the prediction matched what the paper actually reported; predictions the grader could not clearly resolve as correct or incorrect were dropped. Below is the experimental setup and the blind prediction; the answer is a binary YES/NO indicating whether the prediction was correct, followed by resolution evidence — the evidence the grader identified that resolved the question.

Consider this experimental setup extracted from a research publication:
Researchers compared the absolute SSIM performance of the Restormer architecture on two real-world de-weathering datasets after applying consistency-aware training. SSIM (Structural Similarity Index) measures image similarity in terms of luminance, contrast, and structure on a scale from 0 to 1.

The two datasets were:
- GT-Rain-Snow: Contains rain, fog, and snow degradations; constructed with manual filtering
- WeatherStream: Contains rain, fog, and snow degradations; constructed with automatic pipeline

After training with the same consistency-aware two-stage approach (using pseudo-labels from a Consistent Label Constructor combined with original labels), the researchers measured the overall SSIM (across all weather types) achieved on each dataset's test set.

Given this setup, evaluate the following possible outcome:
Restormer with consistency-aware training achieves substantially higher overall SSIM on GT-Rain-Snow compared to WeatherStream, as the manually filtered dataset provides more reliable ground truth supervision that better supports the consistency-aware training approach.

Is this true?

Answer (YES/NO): NO